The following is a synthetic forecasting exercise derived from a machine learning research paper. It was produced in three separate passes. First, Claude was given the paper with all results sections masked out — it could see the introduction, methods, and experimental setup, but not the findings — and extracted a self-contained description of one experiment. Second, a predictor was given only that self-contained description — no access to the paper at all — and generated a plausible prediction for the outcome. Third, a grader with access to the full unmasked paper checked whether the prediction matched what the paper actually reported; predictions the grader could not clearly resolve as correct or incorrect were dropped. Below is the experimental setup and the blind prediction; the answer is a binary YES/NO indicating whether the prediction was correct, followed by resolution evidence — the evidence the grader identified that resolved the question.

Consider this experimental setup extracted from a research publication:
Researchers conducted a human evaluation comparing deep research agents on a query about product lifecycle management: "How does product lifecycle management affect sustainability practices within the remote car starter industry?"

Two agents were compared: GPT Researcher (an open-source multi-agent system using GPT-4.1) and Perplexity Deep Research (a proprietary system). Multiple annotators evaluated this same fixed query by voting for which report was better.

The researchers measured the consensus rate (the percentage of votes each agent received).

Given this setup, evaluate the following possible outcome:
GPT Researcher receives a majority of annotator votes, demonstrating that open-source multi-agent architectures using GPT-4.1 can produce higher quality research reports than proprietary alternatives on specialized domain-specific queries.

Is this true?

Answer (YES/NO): YES